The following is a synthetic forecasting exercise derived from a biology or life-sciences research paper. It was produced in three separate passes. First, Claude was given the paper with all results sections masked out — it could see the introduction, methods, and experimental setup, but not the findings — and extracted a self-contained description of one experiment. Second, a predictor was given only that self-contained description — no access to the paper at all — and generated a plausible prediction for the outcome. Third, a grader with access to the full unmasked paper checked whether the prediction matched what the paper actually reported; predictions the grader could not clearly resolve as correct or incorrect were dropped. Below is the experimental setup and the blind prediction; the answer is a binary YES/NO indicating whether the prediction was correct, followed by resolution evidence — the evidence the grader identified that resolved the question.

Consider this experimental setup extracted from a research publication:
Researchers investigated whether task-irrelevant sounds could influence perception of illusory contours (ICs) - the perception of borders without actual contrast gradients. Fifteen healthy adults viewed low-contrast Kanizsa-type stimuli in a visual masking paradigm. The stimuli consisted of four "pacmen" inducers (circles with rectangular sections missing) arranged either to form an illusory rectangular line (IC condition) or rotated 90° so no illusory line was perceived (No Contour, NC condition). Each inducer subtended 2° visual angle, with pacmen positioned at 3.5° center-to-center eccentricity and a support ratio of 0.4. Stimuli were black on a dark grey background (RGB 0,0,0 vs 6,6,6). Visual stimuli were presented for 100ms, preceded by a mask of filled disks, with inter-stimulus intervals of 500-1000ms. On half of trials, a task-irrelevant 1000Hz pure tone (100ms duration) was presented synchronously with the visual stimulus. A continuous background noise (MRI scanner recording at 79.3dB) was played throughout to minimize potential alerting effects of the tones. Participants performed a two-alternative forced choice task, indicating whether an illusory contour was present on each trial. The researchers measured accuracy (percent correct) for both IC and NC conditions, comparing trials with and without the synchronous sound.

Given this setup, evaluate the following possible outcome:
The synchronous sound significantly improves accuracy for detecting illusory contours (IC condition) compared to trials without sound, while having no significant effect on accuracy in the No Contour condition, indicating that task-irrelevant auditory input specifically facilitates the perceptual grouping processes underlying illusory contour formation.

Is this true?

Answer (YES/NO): YES